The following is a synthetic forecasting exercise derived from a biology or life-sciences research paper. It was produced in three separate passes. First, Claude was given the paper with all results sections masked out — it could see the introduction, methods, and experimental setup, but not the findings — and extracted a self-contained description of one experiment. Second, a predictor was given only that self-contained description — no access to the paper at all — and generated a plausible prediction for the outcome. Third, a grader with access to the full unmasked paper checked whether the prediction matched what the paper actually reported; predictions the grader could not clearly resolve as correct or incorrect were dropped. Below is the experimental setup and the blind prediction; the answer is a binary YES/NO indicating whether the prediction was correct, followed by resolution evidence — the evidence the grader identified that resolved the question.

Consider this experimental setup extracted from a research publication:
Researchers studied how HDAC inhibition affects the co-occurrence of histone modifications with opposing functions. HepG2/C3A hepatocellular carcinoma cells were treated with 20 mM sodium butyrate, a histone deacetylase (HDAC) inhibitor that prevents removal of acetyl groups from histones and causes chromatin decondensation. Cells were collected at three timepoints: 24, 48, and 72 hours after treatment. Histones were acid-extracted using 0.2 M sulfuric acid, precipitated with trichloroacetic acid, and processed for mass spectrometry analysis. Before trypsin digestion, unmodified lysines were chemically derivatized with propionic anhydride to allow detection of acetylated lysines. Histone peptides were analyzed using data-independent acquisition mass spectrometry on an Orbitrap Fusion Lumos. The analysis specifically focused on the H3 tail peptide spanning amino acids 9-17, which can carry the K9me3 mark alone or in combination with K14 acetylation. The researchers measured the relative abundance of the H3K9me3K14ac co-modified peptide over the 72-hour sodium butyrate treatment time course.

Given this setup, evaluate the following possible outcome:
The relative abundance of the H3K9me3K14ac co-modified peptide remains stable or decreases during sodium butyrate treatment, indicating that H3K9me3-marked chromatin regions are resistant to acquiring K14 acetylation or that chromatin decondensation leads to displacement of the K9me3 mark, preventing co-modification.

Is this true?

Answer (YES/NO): NO